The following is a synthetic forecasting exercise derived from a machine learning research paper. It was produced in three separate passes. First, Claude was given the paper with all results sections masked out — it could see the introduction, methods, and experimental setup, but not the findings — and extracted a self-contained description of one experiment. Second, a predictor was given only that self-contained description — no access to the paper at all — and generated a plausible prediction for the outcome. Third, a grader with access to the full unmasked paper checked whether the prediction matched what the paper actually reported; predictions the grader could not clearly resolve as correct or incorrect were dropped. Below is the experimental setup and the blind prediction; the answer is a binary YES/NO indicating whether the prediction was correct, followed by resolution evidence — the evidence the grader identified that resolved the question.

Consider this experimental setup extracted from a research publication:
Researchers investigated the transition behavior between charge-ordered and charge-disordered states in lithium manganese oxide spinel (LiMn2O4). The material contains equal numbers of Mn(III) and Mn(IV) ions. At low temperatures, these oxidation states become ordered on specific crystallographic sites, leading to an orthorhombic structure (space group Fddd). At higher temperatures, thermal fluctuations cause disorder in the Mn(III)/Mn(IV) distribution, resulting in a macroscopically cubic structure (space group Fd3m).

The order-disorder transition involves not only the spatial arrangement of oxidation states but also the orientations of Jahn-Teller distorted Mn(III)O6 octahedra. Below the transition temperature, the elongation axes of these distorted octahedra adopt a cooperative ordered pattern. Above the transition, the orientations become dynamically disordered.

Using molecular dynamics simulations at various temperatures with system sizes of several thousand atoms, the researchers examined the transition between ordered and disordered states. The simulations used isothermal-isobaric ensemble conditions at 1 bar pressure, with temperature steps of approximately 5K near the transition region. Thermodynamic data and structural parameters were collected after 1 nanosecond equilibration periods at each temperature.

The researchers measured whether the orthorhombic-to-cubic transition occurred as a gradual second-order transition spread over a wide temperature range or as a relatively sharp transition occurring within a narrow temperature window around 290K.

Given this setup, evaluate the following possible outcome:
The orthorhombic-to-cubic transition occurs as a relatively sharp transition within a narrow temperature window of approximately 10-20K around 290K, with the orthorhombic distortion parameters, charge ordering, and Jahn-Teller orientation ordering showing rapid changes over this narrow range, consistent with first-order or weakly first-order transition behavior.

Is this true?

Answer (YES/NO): NO